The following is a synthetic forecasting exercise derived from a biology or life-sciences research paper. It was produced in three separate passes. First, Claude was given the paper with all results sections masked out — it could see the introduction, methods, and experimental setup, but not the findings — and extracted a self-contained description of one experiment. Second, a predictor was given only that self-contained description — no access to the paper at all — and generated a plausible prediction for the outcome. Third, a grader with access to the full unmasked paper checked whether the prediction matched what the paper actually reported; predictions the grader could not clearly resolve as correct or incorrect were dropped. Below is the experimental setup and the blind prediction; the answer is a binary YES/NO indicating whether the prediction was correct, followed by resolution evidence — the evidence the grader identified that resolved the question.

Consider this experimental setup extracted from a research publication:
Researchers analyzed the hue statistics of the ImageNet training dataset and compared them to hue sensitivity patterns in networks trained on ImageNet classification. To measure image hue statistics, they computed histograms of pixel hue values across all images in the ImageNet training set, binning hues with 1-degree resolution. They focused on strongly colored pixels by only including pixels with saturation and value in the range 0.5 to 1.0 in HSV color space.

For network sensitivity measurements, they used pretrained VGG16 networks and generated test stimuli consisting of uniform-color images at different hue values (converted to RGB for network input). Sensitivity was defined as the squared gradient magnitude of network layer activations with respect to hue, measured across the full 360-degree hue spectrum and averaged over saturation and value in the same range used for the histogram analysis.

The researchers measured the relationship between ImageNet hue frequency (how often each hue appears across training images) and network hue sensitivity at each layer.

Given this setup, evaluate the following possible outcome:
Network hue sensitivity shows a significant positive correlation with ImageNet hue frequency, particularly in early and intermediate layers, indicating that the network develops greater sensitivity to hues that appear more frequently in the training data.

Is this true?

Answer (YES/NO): NO